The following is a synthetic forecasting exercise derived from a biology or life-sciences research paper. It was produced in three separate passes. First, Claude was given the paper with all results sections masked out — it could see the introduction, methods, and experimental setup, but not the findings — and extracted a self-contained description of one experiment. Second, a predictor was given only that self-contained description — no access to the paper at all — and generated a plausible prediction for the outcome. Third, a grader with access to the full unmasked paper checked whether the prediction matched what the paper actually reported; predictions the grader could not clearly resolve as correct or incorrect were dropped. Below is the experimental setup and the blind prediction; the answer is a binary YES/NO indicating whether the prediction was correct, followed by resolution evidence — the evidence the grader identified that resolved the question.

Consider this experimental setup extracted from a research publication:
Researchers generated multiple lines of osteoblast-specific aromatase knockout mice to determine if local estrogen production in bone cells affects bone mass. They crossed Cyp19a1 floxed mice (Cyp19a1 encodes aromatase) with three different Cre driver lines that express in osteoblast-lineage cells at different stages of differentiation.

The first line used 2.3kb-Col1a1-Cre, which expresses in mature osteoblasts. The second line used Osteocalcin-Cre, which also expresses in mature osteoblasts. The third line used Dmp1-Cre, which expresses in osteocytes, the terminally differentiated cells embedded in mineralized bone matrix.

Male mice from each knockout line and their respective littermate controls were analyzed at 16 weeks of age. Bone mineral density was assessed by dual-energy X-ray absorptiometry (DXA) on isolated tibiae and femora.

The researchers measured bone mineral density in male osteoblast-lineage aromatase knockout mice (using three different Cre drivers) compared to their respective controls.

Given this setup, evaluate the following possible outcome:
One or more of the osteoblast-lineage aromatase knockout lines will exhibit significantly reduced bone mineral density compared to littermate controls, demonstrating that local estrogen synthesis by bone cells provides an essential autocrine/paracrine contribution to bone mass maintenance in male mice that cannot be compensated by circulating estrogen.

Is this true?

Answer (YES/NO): NO